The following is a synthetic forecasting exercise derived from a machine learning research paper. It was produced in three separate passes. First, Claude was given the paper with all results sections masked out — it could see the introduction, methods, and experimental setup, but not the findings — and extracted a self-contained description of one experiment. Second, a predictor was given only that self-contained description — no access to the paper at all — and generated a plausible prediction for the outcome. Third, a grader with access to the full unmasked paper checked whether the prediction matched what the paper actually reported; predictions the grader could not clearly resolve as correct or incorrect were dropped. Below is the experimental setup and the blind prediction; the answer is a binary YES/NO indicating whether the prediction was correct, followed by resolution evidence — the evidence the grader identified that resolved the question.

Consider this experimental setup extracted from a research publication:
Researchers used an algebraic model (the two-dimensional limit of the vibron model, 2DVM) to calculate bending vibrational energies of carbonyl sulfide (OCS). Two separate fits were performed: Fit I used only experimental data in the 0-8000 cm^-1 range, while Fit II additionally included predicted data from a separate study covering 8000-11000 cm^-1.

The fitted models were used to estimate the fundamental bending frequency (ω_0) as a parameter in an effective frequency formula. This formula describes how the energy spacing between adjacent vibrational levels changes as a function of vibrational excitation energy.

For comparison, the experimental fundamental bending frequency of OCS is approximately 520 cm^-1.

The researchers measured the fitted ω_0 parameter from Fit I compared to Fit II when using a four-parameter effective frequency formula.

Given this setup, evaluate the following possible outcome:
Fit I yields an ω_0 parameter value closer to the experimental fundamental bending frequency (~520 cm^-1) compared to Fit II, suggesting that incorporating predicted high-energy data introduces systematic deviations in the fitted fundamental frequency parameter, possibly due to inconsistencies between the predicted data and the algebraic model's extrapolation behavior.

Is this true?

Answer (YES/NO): NO